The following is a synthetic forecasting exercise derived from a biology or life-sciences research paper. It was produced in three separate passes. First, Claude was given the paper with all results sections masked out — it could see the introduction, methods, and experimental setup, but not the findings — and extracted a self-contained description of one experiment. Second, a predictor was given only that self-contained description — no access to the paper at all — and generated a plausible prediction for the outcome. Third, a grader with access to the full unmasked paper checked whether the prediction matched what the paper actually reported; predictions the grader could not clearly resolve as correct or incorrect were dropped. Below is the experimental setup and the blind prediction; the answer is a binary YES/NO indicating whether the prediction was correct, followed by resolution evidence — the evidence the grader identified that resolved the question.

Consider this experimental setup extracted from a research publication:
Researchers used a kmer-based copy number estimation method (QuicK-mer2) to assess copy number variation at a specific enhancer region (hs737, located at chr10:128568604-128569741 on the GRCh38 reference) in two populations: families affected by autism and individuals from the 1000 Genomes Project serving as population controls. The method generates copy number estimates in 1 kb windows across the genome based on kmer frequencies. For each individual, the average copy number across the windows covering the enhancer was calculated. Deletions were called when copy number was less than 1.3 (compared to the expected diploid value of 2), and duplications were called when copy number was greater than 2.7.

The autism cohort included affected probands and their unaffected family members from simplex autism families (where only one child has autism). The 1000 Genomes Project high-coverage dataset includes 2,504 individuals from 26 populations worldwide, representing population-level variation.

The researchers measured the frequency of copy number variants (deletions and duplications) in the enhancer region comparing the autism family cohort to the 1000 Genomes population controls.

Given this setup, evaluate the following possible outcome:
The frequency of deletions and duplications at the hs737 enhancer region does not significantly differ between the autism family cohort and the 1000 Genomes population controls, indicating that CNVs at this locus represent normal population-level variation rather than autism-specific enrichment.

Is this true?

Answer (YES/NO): NO